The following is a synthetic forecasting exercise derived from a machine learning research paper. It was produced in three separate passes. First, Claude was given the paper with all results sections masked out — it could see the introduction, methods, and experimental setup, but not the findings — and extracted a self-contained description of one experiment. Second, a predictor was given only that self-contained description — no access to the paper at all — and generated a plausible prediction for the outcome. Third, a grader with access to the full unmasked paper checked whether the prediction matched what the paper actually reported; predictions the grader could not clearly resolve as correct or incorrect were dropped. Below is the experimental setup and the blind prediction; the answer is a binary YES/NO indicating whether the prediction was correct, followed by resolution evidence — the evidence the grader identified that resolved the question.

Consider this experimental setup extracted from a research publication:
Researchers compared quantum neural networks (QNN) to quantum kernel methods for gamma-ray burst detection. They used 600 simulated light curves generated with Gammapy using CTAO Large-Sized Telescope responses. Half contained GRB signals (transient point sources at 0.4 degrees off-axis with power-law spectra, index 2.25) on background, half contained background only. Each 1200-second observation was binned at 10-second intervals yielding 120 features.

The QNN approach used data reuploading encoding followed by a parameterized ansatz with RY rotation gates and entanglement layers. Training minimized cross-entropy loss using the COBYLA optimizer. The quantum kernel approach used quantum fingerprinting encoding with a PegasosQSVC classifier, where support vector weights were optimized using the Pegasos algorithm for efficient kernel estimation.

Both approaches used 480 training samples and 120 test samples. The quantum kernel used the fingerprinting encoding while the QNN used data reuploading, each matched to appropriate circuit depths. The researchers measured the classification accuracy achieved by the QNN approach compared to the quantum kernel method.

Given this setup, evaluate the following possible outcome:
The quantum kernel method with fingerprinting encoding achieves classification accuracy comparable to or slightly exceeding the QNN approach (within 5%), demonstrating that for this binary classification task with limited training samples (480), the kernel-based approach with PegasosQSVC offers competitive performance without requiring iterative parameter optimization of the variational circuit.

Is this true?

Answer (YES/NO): NO